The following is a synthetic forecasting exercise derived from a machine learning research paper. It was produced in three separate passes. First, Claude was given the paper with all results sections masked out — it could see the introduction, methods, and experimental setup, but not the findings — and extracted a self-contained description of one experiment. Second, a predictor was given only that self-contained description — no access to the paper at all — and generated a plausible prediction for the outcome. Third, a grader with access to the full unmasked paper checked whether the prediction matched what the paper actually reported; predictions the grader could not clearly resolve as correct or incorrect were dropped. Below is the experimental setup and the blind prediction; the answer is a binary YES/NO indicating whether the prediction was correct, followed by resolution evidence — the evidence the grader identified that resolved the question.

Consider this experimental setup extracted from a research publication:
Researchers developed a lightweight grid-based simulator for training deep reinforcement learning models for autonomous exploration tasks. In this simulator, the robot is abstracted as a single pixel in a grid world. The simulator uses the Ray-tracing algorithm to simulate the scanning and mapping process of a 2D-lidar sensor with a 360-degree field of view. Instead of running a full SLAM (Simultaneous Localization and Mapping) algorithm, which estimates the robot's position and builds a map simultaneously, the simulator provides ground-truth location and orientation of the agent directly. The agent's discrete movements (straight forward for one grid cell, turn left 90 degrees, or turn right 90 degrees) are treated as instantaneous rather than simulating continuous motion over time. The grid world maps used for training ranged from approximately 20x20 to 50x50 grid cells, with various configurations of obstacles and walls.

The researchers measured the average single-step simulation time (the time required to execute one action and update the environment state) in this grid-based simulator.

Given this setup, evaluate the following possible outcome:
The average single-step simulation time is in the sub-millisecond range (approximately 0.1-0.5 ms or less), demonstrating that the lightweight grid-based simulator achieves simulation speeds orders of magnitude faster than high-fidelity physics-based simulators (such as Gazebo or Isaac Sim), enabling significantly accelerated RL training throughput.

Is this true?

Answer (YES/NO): NO